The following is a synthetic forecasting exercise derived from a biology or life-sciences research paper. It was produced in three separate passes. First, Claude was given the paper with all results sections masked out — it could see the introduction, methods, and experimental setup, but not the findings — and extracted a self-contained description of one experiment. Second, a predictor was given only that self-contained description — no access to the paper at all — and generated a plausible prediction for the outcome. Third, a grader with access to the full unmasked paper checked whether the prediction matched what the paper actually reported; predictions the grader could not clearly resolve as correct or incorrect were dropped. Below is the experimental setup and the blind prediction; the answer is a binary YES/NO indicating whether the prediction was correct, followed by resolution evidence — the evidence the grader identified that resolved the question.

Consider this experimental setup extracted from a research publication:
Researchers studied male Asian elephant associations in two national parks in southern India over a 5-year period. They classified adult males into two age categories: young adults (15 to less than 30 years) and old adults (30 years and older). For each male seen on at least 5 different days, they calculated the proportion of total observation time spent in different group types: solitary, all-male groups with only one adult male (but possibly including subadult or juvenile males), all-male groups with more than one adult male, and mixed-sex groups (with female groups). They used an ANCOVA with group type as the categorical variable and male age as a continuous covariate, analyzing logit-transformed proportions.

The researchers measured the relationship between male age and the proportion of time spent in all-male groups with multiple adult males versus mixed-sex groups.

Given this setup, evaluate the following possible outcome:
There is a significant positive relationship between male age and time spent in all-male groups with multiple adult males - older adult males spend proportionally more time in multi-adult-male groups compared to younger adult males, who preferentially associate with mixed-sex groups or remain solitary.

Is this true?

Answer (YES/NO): NO